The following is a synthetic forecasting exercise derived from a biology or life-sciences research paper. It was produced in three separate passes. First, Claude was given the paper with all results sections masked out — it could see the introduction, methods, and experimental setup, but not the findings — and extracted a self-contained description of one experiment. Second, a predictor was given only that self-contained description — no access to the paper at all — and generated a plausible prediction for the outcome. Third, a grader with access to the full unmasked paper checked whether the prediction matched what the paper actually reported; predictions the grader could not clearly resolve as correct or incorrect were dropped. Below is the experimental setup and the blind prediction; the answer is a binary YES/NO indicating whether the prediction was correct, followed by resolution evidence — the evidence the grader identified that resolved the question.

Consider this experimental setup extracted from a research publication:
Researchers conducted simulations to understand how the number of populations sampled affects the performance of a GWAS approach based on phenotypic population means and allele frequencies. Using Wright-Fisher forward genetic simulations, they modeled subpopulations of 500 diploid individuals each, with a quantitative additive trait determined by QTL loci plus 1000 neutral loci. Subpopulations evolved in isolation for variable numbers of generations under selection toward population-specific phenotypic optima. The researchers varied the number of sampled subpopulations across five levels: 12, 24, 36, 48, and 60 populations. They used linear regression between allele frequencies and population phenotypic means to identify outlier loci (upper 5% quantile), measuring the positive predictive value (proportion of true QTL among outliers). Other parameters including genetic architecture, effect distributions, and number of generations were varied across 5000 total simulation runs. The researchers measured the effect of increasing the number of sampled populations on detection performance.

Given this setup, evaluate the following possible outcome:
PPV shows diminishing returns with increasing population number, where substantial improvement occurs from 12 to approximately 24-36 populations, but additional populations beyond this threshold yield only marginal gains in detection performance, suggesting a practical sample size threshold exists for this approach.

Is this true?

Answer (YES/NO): YES